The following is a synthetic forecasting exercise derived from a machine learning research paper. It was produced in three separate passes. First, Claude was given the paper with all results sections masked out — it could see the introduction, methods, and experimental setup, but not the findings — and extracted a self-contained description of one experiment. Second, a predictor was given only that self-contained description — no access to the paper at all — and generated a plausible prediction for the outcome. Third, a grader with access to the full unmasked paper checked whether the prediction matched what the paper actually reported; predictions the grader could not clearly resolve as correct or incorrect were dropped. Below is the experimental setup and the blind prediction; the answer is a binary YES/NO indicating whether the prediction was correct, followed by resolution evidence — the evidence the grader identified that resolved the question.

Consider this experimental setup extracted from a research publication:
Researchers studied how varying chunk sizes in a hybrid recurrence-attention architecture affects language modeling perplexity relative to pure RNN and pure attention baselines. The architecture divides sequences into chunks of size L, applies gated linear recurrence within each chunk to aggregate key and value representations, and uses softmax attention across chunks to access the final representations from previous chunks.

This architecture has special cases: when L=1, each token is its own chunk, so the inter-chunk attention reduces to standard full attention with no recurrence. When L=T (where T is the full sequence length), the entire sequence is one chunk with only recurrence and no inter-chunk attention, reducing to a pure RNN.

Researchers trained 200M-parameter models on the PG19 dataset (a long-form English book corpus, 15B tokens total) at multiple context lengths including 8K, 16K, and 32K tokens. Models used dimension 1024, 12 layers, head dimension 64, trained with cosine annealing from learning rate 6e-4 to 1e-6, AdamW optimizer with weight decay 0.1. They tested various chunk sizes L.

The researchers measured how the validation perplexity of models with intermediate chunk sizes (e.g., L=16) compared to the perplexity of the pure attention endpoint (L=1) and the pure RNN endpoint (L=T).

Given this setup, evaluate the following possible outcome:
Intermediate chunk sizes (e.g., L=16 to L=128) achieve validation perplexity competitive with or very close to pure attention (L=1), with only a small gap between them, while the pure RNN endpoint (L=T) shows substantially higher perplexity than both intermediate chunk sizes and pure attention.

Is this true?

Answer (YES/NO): YES